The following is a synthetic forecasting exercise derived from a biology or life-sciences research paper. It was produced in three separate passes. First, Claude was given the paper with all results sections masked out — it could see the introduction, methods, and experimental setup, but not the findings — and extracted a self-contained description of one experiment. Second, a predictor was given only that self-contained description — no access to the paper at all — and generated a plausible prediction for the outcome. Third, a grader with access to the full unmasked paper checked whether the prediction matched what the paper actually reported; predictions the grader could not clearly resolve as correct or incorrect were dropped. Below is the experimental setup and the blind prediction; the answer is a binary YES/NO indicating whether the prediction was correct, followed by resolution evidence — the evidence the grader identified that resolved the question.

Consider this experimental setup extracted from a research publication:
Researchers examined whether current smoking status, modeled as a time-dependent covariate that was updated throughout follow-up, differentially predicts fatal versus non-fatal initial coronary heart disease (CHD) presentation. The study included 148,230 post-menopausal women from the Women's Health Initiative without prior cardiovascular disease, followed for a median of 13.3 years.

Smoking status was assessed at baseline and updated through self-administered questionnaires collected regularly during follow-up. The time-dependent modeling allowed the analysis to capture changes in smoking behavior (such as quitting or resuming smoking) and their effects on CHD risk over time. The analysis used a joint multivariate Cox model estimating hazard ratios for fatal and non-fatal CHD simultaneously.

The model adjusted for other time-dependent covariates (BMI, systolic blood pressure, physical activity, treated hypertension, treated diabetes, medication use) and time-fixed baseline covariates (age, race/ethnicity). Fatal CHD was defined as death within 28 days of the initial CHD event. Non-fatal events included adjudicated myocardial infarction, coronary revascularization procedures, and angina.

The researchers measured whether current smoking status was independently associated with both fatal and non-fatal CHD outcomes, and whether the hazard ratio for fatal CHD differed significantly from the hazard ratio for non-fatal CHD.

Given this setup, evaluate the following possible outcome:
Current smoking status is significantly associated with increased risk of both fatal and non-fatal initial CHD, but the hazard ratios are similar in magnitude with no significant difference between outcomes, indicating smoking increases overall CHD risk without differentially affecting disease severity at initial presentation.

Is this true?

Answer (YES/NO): NO